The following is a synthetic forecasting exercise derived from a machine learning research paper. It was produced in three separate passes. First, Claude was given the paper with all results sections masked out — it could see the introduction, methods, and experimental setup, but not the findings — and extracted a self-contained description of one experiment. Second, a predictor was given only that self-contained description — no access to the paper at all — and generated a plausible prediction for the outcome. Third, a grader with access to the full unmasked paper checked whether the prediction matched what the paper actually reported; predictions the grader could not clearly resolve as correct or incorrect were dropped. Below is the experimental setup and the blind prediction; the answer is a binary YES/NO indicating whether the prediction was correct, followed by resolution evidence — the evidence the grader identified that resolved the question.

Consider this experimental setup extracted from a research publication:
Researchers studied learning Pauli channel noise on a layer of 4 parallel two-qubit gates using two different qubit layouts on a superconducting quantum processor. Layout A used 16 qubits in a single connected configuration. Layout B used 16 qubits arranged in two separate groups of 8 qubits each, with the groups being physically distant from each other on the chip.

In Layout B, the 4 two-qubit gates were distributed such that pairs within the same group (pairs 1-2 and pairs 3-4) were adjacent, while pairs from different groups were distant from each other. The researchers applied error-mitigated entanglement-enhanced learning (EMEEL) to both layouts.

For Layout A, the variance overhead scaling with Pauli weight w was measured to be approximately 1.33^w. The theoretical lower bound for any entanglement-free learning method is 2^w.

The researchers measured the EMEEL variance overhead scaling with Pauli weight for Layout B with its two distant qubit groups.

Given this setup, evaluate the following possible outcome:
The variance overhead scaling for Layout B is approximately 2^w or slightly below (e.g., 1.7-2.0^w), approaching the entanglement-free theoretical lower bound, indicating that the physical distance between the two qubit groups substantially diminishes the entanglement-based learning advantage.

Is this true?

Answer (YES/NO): NO